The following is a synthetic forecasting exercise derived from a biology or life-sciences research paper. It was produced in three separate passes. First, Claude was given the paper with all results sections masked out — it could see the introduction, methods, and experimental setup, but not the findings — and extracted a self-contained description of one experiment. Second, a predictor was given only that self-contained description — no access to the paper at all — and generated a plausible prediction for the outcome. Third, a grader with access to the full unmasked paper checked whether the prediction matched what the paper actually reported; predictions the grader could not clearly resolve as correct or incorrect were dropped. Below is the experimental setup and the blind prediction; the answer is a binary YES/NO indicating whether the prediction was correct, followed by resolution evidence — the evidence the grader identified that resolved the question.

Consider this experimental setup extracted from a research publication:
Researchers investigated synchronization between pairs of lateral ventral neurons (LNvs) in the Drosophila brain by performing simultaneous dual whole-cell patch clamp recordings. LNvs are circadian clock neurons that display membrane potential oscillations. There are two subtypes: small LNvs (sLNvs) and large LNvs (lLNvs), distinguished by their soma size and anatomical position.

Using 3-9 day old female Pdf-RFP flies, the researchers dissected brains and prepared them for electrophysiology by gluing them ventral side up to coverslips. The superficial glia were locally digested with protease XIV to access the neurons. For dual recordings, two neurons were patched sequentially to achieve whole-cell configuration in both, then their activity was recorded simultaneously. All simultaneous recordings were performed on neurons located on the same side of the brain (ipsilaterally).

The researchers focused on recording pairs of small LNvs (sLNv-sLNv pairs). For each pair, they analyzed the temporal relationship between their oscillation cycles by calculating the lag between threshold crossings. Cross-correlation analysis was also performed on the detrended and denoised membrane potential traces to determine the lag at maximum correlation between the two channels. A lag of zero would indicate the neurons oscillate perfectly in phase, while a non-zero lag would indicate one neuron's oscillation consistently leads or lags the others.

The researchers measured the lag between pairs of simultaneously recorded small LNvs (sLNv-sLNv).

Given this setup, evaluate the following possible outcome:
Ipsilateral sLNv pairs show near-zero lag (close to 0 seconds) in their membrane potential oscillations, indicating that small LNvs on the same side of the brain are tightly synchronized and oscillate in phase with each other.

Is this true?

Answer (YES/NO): YES